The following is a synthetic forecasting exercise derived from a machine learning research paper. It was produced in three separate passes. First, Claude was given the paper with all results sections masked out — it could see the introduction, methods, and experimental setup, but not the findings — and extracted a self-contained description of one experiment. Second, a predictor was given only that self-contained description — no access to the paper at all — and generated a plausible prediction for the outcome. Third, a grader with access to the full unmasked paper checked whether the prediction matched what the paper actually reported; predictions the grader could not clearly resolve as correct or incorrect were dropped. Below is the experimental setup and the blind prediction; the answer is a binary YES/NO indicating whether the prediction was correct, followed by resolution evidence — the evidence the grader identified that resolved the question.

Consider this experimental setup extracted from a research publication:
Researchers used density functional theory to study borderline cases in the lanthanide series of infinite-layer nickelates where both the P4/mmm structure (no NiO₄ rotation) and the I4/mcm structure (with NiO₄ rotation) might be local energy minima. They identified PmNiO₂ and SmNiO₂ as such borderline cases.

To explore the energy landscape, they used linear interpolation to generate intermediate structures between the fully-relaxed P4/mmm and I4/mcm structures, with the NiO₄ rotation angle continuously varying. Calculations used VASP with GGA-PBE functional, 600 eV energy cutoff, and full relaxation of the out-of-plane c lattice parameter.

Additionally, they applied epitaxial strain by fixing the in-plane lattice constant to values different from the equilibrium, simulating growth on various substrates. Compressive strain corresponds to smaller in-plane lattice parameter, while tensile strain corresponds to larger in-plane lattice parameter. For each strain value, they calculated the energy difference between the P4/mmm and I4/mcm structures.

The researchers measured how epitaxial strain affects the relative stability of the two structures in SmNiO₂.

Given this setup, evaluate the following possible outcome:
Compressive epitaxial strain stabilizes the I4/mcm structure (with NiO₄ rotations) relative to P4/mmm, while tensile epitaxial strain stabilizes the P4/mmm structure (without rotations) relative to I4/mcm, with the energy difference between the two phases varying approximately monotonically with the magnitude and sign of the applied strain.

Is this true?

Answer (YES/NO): NO